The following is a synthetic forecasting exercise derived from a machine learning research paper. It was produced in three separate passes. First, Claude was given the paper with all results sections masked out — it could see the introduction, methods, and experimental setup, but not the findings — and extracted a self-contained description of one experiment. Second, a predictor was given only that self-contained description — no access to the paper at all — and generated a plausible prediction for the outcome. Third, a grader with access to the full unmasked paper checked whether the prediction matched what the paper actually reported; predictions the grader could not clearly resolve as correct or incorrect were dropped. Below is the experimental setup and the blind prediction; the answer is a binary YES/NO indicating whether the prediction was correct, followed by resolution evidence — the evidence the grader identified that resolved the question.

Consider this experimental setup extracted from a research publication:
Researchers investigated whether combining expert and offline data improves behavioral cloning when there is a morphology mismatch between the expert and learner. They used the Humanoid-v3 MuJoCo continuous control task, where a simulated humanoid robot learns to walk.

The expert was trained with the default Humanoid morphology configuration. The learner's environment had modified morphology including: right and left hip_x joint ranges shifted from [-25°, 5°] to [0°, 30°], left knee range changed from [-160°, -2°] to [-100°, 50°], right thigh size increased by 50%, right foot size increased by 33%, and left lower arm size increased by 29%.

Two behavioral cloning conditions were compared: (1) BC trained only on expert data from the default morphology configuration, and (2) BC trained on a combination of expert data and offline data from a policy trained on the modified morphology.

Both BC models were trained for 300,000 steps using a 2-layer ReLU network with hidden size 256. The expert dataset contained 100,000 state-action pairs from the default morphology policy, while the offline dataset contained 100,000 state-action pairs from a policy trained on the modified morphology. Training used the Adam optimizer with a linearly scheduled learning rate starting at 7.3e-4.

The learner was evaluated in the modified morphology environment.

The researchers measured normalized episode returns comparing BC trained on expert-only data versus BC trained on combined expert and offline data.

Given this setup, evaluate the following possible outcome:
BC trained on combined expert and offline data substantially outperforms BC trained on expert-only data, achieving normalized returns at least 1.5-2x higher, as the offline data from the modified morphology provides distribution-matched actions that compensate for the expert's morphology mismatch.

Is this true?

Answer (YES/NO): NO